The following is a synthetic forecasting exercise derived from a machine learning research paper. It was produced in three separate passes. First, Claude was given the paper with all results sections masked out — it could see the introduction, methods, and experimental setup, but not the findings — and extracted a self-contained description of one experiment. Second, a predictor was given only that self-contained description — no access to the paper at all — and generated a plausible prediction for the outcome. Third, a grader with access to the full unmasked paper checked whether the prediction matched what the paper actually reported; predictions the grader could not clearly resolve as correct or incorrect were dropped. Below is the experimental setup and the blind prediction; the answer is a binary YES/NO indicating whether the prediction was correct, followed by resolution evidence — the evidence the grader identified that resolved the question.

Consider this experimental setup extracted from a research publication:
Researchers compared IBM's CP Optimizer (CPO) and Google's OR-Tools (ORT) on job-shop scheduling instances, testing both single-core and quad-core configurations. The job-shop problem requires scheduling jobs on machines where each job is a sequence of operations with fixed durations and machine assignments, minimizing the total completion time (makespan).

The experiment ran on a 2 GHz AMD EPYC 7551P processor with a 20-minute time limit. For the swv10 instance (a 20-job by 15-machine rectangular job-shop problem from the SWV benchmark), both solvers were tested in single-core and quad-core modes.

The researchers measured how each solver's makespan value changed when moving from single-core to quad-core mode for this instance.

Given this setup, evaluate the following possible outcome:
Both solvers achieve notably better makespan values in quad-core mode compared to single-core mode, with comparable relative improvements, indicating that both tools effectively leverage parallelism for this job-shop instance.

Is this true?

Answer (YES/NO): NO